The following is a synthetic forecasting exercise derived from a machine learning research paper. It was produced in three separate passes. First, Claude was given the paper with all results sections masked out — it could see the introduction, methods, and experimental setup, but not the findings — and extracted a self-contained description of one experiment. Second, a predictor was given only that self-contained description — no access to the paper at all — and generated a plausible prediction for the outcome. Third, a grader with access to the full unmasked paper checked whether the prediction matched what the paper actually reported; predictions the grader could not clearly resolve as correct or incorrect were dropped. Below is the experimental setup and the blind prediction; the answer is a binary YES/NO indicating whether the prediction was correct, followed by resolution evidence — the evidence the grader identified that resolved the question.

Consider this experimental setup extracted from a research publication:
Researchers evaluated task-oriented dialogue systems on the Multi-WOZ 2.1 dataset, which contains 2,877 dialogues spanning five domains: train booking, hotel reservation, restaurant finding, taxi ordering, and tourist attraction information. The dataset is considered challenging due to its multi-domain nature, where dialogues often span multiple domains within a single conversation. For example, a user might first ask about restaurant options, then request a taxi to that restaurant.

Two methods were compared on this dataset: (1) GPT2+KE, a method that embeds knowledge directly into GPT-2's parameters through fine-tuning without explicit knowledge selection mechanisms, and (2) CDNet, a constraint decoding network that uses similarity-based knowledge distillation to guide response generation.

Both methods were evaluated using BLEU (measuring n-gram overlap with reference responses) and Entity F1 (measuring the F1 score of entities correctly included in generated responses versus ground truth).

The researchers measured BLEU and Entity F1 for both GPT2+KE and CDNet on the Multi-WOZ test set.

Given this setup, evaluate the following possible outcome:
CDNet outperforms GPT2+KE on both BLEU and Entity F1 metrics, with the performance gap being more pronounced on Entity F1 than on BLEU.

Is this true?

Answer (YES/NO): NO